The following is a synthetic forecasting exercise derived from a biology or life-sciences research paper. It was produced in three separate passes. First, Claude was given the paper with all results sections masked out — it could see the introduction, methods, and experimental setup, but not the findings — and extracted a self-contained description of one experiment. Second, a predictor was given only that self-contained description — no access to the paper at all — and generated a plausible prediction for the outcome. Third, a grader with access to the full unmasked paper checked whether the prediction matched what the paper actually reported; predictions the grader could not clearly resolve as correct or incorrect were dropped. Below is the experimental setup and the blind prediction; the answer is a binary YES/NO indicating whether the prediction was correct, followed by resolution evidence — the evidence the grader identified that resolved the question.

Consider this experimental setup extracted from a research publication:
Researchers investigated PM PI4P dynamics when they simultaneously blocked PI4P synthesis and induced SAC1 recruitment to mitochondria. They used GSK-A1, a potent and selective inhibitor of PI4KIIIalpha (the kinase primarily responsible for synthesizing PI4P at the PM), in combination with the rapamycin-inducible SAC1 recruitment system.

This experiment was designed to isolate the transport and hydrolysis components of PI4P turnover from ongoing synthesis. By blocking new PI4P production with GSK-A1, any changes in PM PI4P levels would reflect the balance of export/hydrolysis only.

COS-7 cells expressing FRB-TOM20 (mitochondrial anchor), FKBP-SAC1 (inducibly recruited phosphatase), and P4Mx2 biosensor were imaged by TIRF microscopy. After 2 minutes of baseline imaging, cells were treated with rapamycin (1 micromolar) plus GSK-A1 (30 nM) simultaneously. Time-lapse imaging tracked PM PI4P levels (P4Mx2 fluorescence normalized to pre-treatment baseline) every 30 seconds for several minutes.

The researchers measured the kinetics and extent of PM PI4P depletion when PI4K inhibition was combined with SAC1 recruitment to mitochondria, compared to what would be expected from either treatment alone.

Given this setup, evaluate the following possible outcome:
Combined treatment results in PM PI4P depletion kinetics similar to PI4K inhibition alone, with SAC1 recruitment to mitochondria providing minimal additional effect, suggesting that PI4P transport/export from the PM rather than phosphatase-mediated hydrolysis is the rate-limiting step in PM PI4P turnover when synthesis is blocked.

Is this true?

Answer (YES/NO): NO